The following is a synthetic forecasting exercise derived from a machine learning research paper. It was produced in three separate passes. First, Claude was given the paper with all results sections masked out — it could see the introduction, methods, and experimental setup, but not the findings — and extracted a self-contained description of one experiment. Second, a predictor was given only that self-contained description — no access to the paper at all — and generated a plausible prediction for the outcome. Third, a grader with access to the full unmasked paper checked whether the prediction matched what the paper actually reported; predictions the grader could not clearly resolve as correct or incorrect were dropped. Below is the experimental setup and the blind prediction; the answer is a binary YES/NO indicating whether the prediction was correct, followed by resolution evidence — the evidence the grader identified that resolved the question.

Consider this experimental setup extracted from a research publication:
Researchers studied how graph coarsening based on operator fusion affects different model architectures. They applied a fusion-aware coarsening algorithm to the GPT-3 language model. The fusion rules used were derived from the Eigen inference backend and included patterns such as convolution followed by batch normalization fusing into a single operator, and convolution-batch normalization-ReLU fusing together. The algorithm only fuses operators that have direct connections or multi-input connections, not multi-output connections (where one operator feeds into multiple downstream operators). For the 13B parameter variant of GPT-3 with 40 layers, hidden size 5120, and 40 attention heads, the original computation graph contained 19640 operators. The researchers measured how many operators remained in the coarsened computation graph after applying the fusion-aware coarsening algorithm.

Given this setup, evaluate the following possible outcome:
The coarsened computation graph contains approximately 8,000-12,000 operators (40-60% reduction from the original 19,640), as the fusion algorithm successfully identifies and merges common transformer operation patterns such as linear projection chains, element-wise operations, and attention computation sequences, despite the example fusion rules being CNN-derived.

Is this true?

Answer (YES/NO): NO